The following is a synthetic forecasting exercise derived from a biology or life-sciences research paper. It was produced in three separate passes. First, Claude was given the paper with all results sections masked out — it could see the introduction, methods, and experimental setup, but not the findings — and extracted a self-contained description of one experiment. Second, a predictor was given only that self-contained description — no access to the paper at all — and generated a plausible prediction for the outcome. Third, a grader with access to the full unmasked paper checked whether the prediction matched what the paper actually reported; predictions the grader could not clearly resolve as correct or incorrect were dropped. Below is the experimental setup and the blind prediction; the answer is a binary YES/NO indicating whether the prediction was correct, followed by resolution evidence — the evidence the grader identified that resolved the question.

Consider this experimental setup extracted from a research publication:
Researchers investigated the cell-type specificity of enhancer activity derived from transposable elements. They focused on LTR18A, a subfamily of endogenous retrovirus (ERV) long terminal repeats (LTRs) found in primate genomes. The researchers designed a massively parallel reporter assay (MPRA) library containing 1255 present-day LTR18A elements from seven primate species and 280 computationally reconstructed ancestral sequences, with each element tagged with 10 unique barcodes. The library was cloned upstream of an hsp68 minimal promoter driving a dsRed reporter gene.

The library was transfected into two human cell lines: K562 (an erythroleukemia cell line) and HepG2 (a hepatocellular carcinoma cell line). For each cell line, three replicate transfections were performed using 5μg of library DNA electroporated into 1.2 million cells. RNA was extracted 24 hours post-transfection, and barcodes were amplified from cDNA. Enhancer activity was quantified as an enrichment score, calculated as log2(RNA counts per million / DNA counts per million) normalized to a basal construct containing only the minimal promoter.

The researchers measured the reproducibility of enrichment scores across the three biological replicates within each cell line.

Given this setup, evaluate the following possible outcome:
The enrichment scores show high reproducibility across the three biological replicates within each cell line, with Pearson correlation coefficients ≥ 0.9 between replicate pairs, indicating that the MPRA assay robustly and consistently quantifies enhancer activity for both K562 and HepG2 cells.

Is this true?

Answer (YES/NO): NO